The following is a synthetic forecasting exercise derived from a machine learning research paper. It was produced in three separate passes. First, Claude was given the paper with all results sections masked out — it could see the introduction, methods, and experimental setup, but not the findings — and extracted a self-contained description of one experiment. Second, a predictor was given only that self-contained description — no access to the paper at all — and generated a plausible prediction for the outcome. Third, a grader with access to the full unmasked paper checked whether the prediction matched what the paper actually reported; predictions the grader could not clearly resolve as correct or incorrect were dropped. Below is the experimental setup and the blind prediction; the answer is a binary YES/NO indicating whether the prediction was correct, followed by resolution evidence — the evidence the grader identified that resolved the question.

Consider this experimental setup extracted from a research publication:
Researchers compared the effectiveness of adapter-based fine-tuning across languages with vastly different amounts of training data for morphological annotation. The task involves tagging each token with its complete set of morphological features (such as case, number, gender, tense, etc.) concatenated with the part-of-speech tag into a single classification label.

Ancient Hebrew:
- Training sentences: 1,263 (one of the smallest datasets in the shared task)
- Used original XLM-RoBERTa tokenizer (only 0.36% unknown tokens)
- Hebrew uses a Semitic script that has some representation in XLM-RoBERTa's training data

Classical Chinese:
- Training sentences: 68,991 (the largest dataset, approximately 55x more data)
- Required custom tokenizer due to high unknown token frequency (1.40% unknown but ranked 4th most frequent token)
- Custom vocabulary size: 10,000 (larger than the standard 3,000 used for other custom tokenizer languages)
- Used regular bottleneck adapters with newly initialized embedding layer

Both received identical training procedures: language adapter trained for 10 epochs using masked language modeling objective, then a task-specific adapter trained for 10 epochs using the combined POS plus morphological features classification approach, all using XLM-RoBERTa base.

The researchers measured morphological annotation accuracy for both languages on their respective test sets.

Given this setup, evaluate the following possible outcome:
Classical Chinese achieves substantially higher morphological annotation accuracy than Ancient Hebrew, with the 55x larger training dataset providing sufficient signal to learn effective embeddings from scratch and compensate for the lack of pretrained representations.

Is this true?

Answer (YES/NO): NO